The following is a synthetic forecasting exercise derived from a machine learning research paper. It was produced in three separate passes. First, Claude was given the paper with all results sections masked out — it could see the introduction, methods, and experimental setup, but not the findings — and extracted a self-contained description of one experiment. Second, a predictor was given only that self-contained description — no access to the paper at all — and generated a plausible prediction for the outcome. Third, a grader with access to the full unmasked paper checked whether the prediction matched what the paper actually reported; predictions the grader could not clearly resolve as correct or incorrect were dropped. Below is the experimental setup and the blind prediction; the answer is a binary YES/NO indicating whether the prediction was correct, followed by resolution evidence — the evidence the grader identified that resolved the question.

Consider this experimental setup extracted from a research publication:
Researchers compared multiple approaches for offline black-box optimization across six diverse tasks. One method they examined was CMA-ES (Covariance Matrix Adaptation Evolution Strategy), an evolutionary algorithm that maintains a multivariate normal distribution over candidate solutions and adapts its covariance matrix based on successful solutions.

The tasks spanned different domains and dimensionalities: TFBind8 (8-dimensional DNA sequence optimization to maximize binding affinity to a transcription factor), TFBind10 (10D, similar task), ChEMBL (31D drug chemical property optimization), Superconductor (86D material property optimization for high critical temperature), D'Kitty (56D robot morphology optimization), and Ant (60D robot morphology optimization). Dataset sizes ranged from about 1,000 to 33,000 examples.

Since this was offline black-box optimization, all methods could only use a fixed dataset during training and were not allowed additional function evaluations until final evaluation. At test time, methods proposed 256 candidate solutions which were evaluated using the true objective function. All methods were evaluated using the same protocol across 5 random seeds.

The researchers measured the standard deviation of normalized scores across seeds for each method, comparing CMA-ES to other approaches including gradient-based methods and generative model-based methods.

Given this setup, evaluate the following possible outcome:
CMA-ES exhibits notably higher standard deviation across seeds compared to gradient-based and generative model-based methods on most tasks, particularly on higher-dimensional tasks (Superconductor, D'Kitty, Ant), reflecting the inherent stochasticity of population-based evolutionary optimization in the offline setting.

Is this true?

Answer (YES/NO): NO